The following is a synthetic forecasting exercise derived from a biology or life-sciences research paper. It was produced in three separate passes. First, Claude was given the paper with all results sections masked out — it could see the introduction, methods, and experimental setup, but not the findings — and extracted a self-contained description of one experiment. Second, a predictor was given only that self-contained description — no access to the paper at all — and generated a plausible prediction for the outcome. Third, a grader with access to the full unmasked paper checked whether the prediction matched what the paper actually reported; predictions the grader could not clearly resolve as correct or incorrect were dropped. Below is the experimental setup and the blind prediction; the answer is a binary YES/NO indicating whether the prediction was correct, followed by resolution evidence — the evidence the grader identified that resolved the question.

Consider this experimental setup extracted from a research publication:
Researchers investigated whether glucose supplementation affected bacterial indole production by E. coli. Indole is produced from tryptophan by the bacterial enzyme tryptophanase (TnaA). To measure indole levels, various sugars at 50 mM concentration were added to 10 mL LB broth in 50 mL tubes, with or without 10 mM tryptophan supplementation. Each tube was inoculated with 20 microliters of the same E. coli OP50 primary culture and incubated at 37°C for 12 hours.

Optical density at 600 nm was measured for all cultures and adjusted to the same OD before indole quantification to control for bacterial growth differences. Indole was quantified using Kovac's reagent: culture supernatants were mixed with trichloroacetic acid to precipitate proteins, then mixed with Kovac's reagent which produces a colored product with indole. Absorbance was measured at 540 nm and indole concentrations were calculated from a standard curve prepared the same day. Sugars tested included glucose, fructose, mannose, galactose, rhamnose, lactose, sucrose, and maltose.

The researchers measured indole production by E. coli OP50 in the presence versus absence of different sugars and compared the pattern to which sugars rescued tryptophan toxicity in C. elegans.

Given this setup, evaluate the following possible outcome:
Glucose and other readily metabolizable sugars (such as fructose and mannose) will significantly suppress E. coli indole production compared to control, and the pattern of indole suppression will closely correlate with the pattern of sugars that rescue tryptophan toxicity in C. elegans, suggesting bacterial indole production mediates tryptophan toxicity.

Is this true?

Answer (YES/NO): YES